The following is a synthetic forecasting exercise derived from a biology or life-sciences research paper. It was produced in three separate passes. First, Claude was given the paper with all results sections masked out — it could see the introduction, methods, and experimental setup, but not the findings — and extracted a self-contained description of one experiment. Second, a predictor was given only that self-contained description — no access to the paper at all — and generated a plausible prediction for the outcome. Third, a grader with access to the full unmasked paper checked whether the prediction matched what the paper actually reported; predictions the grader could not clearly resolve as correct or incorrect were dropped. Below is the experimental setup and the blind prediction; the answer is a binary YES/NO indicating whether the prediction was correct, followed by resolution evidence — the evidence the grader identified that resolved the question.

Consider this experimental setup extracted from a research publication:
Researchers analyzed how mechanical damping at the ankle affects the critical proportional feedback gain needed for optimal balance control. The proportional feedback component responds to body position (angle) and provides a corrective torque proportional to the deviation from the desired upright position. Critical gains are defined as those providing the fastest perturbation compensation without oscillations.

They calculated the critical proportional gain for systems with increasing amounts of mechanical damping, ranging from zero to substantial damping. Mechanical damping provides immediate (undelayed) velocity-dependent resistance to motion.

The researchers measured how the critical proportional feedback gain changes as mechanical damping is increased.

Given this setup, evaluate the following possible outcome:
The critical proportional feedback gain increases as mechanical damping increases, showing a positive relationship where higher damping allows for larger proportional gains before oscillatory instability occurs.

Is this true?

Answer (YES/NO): YES